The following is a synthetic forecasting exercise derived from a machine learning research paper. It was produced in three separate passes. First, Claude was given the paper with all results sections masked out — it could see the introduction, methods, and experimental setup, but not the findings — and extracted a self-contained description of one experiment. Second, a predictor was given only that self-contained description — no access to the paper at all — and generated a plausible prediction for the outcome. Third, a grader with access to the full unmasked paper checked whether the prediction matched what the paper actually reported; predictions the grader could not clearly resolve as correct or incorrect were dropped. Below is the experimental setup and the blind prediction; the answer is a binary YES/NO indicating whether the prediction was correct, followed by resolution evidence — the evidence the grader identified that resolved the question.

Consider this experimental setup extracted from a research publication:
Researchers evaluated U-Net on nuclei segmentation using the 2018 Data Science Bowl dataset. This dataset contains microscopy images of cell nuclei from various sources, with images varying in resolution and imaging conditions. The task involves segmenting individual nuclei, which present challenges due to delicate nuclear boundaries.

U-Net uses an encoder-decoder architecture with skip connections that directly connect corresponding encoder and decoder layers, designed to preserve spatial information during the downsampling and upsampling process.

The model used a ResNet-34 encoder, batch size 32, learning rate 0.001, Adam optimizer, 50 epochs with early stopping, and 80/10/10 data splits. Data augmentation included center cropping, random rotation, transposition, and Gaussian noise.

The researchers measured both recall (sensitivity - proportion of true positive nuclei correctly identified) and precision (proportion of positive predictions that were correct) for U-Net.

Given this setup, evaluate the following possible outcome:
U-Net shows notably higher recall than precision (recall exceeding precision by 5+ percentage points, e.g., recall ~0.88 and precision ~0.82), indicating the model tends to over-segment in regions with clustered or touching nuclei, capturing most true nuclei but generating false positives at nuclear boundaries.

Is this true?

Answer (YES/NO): NO